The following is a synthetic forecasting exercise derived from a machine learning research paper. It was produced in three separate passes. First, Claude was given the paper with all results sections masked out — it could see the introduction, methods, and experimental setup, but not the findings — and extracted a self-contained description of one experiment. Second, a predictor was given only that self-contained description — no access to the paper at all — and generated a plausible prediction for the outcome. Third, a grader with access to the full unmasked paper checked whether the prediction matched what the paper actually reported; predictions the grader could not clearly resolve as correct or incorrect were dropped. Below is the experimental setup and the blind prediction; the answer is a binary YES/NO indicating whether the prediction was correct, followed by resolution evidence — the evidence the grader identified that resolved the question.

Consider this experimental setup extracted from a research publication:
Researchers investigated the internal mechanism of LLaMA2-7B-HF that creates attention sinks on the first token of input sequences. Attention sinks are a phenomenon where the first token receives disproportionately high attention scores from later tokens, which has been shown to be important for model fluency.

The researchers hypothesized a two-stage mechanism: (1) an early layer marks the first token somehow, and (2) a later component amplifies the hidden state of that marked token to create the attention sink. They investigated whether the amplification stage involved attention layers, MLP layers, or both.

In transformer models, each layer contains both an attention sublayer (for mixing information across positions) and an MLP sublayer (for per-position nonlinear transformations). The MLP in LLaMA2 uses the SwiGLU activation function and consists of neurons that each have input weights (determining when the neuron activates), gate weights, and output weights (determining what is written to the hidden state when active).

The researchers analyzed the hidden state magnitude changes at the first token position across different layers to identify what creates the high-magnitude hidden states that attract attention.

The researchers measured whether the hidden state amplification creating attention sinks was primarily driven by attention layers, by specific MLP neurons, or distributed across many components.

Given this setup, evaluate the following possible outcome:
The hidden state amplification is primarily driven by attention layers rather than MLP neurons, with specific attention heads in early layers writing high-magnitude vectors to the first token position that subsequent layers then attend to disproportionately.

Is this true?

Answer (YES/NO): NO